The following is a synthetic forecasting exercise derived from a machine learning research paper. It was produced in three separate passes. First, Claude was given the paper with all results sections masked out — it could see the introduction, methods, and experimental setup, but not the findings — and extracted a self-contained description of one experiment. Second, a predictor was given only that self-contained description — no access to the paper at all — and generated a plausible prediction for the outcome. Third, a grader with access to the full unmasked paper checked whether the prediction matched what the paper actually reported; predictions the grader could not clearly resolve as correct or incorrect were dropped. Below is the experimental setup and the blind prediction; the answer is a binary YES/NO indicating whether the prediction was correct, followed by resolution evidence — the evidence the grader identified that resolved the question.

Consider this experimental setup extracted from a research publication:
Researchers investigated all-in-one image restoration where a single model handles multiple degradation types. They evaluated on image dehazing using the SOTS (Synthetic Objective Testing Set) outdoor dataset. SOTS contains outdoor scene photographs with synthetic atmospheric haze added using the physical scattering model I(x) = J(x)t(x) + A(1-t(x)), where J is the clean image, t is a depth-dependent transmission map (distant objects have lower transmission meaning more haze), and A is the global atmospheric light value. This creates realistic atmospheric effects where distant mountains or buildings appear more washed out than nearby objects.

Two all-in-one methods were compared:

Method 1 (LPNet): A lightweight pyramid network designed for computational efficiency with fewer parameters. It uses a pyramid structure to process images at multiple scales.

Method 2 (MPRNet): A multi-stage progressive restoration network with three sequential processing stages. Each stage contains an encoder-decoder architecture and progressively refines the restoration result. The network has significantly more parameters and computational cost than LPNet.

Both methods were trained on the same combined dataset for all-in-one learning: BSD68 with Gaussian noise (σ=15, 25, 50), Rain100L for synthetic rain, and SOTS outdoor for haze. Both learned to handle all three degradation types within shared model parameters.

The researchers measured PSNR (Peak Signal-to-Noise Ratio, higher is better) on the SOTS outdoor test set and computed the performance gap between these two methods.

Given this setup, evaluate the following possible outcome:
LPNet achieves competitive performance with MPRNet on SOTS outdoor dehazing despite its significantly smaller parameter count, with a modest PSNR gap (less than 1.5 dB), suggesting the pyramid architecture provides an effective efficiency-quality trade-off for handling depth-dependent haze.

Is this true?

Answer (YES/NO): NO